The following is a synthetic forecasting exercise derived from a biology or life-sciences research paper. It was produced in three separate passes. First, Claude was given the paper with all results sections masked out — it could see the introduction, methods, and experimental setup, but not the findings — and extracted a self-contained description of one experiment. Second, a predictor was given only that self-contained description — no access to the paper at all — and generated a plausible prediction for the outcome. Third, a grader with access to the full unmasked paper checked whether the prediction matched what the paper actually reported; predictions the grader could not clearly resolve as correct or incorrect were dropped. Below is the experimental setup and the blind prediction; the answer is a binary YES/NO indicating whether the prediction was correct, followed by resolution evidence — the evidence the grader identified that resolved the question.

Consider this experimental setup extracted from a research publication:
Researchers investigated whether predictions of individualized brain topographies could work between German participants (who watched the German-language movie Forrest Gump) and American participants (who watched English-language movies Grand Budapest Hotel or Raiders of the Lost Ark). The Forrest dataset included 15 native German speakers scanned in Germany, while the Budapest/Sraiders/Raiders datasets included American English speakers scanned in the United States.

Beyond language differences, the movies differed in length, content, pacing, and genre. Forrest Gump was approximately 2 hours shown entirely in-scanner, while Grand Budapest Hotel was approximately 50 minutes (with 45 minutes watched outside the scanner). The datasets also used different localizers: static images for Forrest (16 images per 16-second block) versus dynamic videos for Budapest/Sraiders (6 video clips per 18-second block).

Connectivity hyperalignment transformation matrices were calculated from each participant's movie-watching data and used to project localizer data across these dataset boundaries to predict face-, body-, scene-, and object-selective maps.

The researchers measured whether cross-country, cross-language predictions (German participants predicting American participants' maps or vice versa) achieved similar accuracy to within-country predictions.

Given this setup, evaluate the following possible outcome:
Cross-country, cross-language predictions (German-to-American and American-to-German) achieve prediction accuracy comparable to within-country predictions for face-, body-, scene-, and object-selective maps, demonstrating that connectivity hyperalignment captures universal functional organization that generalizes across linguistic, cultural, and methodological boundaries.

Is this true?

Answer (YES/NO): YES